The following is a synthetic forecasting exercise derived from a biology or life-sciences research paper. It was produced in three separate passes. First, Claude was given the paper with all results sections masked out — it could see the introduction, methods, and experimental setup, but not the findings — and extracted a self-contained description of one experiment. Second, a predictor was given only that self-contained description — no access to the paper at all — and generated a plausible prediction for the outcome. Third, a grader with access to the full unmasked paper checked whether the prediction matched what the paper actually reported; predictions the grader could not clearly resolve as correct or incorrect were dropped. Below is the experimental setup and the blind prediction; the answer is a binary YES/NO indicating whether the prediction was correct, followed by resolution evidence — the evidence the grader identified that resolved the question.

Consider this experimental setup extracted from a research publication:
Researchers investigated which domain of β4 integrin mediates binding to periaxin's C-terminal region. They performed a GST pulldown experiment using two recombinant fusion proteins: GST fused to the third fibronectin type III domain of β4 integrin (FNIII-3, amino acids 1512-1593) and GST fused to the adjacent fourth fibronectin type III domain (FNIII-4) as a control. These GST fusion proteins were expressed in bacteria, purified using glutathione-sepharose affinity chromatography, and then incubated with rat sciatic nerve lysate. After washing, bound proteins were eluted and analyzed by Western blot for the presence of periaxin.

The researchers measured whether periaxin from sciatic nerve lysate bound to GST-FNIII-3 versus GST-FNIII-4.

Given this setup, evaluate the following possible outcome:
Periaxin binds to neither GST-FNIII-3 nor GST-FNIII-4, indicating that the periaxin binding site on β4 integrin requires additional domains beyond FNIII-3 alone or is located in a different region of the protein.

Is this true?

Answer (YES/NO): NO